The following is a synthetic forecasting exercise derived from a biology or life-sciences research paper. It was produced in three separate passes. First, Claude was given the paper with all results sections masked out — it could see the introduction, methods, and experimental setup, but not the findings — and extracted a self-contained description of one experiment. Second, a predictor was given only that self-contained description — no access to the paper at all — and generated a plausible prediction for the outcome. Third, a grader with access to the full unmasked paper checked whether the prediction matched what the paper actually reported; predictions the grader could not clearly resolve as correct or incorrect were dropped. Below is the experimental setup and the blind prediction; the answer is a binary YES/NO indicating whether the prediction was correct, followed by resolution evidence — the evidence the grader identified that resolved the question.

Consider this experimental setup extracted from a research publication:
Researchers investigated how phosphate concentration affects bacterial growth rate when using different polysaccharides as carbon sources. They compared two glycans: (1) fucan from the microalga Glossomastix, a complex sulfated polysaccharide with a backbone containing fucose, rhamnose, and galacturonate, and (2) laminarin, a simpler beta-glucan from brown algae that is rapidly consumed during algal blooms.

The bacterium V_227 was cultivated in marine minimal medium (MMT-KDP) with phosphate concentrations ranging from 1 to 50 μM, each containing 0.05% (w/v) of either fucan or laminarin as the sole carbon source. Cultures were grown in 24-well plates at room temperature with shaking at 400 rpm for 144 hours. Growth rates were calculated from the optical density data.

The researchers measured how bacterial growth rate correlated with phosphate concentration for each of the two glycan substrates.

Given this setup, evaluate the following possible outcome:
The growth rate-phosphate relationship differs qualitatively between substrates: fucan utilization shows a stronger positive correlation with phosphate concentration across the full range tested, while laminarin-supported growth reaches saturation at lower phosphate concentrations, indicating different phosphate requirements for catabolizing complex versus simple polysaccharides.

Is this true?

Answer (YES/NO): YES